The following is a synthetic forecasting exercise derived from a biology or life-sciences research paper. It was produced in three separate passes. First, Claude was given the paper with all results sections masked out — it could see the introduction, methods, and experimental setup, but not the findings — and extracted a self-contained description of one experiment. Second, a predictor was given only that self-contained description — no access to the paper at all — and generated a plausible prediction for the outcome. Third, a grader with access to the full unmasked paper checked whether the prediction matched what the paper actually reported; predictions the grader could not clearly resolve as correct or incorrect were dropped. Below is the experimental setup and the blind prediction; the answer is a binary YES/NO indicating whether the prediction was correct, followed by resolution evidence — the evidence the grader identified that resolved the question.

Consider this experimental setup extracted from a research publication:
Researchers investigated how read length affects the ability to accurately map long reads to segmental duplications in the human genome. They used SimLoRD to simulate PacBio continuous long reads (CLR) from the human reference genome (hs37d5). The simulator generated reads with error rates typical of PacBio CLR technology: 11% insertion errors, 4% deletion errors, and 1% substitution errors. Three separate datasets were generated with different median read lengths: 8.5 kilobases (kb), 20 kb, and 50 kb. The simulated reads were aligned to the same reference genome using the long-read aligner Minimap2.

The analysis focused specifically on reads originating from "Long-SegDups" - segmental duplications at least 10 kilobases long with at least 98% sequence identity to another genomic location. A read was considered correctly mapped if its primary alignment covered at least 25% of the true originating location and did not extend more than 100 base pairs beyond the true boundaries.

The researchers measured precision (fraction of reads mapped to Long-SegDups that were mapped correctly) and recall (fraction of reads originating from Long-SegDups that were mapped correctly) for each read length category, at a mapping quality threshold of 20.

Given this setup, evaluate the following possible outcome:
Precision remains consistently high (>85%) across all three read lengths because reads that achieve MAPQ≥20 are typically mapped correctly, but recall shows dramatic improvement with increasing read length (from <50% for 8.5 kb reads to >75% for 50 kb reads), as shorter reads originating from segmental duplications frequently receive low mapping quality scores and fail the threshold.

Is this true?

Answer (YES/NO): NO